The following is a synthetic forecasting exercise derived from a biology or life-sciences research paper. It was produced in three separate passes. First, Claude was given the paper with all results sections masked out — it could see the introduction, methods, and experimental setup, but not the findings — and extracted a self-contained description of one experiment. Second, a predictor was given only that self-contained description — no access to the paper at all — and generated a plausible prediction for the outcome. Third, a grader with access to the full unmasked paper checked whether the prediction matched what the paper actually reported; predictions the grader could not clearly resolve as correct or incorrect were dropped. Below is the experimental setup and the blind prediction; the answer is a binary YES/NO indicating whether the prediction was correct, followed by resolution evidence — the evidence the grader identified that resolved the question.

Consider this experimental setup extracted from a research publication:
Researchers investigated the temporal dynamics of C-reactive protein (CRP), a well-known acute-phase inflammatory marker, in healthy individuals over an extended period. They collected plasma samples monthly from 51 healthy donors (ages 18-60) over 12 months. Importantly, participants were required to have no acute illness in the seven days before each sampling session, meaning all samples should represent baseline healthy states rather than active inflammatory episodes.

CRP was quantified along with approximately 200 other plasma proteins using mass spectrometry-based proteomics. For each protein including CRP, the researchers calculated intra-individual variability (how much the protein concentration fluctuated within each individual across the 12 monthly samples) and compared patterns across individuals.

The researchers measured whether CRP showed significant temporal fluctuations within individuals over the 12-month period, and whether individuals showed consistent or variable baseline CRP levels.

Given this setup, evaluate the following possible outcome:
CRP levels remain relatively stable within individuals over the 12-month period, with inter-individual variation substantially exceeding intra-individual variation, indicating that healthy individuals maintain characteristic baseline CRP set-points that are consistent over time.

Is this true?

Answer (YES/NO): NO